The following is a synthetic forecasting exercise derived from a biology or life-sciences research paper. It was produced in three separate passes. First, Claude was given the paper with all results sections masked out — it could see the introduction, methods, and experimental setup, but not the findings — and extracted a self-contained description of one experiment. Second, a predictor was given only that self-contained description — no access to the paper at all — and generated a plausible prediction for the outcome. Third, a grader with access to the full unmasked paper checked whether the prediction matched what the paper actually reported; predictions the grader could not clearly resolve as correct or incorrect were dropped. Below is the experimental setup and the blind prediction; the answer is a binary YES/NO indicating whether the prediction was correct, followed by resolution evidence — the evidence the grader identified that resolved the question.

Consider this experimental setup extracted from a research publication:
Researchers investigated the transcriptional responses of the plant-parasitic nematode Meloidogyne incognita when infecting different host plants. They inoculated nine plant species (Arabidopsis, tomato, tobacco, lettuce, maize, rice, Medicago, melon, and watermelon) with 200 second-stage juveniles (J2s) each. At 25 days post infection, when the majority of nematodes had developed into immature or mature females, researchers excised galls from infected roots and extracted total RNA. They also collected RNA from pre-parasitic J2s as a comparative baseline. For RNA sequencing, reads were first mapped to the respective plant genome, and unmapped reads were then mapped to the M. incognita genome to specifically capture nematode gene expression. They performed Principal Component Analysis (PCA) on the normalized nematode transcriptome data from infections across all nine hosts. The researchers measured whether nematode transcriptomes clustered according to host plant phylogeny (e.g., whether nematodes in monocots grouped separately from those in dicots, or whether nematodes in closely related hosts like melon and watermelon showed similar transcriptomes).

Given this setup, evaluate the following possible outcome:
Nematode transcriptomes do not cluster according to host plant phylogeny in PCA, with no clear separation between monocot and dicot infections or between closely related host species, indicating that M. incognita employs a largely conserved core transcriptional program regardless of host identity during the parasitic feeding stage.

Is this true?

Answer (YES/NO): NO